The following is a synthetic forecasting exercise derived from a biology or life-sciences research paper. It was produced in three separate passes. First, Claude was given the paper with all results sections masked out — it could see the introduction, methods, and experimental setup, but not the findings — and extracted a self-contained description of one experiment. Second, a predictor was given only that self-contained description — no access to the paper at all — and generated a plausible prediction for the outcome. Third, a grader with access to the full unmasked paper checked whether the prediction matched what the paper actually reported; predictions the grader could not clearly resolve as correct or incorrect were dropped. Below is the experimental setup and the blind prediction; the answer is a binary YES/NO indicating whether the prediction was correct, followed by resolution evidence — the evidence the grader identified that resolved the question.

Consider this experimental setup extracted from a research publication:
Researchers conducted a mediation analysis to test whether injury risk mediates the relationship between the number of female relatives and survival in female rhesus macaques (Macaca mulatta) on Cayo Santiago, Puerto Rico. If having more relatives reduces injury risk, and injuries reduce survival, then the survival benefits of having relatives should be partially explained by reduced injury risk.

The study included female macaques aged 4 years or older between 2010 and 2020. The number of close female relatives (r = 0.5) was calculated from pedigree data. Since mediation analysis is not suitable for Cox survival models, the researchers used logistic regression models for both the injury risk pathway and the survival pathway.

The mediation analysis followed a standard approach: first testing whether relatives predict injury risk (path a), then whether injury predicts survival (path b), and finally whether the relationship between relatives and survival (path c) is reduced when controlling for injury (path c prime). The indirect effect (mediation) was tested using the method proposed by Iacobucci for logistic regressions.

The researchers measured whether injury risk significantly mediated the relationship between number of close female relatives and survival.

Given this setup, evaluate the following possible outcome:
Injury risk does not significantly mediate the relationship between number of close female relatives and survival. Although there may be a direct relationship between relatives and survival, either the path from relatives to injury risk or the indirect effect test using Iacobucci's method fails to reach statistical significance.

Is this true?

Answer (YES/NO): YES